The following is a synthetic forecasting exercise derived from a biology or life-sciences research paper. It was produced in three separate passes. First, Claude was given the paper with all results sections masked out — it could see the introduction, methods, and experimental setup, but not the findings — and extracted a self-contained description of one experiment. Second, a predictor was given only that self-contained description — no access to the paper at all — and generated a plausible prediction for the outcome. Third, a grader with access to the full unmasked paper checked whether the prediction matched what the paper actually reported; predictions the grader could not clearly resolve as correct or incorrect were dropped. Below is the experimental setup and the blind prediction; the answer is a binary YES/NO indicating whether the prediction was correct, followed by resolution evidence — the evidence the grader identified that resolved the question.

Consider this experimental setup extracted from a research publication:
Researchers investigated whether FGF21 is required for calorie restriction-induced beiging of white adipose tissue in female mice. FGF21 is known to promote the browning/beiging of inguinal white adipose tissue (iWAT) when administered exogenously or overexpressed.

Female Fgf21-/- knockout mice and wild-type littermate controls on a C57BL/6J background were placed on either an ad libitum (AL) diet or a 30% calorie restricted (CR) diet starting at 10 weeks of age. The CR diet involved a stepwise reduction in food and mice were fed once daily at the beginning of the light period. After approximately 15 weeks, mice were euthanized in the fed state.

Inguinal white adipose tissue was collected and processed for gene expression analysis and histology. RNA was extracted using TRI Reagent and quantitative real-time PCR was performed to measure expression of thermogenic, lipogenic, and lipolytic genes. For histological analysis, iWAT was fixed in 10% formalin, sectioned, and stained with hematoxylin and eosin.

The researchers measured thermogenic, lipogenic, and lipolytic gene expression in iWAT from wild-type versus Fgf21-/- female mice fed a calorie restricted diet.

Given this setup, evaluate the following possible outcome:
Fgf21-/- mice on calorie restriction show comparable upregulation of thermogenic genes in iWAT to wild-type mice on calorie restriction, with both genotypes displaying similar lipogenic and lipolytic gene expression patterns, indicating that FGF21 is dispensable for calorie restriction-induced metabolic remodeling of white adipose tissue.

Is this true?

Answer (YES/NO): YES